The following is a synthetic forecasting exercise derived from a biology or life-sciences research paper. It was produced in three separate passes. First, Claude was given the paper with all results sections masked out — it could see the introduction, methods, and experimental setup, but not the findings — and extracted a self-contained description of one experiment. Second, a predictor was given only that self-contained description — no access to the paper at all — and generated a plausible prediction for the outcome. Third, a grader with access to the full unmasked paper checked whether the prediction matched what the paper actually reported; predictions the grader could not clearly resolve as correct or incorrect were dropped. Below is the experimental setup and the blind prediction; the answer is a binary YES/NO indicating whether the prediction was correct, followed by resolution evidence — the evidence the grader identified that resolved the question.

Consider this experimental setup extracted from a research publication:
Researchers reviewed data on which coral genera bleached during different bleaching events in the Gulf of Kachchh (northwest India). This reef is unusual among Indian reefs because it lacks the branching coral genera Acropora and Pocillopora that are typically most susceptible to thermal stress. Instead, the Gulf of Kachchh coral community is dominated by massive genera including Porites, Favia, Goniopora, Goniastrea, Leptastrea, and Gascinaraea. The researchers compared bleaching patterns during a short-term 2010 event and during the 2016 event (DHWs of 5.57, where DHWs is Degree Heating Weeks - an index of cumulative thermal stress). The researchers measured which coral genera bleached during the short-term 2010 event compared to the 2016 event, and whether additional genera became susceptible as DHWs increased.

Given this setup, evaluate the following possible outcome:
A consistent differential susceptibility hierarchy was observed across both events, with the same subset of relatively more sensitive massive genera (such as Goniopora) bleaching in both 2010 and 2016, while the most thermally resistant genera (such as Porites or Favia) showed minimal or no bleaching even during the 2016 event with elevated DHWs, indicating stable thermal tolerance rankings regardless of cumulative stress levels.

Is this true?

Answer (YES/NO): NO